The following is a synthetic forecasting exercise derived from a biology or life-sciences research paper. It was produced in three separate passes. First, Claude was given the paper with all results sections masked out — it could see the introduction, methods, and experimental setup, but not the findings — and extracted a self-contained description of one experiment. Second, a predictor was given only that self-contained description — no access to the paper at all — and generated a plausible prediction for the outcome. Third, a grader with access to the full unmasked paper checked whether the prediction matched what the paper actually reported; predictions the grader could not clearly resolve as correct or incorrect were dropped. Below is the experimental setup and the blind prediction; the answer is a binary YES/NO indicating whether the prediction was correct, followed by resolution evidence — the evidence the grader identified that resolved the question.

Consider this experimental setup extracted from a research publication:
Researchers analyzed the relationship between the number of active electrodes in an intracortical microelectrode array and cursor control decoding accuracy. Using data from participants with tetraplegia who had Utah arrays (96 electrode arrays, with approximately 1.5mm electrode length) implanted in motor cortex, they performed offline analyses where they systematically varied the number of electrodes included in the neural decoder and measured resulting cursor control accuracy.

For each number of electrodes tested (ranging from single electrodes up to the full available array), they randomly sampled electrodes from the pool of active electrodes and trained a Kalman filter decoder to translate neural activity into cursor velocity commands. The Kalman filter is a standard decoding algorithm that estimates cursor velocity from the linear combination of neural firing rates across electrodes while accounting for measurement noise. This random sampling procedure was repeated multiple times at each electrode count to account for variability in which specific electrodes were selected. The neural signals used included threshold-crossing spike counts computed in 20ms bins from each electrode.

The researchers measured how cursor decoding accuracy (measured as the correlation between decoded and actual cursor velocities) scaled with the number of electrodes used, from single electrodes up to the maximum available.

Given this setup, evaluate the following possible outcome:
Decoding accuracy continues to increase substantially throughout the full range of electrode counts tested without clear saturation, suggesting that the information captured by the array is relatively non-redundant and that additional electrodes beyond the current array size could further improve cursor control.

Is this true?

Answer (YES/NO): YES